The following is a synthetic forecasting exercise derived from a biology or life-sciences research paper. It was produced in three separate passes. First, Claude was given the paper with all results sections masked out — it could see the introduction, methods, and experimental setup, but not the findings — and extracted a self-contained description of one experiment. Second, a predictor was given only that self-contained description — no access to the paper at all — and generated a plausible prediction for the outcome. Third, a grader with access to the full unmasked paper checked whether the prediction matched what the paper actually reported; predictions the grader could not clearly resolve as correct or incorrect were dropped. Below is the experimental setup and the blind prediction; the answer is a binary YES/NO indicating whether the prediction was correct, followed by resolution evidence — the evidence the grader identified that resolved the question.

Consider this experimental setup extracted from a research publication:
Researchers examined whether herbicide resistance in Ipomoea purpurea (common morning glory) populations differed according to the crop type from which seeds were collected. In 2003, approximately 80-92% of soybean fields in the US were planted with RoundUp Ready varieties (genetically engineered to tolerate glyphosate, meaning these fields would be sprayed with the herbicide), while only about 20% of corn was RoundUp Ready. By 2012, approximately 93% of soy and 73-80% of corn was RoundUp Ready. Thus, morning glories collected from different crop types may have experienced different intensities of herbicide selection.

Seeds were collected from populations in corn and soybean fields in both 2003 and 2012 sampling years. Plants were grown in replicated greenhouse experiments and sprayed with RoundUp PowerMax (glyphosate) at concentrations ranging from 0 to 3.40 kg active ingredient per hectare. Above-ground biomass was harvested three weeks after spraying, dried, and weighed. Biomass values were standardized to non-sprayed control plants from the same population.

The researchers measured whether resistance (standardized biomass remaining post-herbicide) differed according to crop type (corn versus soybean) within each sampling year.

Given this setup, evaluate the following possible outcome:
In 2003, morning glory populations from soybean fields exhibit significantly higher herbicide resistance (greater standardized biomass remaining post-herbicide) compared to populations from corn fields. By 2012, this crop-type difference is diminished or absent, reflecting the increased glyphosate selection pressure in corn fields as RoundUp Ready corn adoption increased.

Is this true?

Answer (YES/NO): NO